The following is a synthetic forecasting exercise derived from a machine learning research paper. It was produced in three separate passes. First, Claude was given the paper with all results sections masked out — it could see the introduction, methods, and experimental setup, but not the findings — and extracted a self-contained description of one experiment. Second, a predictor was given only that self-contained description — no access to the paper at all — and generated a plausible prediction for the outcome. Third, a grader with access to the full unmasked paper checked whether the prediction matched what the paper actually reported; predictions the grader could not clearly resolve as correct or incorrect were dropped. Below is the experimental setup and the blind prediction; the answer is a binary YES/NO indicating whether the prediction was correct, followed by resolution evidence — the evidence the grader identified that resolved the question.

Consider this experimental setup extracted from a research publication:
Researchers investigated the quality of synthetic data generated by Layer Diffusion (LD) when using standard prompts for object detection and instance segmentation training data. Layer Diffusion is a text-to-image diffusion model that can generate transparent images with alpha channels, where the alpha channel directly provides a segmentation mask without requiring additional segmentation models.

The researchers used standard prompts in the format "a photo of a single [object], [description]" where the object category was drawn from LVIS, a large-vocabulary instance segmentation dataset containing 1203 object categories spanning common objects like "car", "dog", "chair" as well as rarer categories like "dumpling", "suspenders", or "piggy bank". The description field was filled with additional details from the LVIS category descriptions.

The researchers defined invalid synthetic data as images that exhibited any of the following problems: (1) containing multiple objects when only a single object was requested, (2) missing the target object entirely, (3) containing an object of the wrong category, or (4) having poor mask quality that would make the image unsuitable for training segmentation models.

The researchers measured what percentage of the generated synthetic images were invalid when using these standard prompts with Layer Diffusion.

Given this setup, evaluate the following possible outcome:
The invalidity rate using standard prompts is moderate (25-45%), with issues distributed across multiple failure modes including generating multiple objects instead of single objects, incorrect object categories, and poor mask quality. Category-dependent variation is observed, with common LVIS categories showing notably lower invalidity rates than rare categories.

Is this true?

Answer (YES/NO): NO